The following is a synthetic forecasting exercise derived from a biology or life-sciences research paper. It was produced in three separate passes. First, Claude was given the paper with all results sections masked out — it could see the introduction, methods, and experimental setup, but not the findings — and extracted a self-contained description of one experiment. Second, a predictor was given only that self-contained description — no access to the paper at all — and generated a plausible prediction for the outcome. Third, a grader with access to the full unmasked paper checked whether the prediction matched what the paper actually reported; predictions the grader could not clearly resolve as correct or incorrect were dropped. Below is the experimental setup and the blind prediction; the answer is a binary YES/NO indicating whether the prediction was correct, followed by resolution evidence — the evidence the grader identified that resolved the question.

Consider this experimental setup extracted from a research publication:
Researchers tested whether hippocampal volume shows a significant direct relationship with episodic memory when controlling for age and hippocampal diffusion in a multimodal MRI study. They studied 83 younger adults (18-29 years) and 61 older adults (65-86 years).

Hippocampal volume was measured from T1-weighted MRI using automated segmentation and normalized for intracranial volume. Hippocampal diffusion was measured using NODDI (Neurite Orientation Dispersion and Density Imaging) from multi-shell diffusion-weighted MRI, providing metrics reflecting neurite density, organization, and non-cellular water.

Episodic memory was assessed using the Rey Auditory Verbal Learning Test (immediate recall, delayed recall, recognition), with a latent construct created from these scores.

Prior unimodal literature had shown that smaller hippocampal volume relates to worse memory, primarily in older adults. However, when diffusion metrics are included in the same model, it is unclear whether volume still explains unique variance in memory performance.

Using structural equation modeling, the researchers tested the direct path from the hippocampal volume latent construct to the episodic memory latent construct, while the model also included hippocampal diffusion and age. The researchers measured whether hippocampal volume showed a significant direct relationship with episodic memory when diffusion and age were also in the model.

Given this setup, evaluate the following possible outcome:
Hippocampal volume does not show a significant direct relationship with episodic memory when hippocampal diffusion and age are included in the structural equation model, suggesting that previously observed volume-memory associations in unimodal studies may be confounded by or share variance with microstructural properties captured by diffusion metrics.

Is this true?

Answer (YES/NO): YES